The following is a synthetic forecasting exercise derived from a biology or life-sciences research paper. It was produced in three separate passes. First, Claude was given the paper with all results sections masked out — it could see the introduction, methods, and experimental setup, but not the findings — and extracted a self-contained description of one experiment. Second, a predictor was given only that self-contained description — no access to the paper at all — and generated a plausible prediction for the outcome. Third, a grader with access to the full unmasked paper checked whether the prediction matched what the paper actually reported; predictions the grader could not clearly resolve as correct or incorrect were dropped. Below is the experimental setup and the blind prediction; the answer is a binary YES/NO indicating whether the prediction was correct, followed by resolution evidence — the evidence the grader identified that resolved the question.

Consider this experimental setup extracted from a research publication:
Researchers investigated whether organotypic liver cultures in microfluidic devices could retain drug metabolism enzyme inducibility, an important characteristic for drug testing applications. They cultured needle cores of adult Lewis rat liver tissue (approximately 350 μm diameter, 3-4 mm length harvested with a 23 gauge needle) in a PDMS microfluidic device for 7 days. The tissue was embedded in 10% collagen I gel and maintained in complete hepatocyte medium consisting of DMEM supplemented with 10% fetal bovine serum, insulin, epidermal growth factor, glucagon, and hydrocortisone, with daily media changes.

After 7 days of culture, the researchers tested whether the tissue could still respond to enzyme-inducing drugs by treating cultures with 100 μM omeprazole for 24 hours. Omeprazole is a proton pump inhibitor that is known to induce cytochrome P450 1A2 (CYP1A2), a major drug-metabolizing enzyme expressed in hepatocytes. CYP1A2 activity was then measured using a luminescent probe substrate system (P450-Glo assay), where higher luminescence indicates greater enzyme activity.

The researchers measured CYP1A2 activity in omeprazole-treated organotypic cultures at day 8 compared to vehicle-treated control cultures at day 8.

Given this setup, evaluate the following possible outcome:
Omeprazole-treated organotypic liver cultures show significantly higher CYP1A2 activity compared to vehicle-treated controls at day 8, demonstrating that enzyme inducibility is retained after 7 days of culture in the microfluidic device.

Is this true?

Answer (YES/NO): YES